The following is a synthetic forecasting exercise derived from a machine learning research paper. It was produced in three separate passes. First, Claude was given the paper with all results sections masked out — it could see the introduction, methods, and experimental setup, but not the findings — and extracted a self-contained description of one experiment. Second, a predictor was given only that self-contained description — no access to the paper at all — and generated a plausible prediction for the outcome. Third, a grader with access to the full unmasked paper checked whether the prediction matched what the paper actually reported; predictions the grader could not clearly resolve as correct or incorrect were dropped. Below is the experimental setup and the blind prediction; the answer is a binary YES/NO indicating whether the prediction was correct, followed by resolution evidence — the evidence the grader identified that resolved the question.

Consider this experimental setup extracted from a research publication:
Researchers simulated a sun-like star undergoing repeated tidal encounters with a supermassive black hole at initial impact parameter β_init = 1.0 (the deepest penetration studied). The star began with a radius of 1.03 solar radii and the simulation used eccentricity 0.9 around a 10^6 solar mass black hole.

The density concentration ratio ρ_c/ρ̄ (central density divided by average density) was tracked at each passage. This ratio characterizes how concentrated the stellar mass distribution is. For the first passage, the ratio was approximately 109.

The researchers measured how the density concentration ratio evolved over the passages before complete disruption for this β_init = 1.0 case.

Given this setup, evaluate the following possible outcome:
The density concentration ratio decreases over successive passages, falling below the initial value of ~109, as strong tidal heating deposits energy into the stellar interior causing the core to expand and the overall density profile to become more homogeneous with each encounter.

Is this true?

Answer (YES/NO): NO